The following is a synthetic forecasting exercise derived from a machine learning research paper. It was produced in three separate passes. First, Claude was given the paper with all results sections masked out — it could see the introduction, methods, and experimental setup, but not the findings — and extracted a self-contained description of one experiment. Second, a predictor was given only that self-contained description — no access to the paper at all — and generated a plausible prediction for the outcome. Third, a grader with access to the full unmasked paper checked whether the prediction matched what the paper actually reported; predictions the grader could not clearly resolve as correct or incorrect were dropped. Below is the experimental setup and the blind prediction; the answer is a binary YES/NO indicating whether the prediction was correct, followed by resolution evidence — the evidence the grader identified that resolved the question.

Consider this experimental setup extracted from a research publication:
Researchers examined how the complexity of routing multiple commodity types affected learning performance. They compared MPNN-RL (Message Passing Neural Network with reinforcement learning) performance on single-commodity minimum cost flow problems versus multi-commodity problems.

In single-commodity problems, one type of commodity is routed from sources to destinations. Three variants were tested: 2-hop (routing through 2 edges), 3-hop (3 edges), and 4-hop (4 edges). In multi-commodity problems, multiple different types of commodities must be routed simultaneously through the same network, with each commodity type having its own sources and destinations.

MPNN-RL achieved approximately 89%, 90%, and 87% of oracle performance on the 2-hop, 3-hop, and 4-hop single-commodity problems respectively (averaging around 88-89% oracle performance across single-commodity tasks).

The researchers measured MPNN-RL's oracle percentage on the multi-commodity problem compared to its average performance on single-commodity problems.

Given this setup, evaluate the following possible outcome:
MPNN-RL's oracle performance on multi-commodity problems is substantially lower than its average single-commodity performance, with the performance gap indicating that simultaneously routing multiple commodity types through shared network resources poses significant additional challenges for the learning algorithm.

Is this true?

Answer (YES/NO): YES